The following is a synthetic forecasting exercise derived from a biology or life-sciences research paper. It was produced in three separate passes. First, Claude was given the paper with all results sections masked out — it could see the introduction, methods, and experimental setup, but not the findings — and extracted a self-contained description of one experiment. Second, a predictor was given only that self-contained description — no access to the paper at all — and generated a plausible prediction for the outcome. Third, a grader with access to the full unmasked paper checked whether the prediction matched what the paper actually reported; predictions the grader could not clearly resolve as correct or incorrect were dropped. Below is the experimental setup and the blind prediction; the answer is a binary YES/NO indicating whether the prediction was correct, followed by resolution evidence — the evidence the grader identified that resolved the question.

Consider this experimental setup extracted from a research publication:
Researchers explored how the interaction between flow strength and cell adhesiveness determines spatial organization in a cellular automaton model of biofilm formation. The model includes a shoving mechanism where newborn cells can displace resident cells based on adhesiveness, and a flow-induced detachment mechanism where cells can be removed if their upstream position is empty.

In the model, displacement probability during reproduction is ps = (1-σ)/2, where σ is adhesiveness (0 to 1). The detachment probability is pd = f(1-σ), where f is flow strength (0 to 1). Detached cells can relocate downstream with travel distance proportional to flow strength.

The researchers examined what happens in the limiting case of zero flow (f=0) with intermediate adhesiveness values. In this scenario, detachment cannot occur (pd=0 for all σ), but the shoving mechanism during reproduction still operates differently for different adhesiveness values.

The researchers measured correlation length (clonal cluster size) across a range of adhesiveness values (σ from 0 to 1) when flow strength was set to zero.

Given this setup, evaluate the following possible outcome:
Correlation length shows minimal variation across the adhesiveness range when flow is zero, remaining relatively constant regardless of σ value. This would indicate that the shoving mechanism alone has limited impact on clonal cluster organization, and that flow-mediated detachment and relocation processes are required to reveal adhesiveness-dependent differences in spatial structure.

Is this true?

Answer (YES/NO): NO